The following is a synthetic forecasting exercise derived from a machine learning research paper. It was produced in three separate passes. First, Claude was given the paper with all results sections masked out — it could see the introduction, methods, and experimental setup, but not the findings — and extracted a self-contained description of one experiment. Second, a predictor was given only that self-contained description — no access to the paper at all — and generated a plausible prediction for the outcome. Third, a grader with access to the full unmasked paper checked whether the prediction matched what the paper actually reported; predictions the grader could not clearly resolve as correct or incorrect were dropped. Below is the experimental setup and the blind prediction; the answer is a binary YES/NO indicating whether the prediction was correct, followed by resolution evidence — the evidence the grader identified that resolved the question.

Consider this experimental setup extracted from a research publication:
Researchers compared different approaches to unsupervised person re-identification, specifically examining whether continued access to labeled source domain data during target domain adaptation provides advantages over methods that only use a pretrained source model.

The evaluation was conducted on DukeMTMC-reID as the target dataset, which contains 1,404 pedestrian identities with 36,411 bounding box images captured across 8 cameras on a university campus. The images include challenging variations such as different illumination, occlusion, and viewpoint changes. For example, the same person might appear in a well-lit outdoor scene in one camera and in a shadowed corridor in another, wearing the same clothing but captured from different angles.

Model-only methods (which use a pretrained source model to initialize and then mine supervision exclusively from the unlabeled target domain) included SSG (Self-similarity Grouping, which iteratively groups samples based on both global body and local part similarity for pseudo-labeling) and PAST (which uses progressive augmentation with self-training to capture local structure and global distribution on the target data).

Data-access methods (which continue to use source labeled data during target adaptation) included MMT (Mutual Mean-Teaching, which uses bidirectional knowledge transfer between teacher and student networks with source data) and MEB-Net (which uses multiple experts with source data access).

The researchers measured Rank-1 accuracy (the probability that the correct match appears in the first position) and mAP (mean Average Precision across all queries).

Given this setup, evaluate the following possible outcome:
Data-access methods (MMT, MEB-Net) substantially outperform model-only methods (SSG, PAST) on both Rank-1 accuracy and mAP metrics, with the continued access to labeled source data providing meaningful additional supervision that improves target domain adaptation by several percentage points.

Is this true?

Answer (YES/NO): YES